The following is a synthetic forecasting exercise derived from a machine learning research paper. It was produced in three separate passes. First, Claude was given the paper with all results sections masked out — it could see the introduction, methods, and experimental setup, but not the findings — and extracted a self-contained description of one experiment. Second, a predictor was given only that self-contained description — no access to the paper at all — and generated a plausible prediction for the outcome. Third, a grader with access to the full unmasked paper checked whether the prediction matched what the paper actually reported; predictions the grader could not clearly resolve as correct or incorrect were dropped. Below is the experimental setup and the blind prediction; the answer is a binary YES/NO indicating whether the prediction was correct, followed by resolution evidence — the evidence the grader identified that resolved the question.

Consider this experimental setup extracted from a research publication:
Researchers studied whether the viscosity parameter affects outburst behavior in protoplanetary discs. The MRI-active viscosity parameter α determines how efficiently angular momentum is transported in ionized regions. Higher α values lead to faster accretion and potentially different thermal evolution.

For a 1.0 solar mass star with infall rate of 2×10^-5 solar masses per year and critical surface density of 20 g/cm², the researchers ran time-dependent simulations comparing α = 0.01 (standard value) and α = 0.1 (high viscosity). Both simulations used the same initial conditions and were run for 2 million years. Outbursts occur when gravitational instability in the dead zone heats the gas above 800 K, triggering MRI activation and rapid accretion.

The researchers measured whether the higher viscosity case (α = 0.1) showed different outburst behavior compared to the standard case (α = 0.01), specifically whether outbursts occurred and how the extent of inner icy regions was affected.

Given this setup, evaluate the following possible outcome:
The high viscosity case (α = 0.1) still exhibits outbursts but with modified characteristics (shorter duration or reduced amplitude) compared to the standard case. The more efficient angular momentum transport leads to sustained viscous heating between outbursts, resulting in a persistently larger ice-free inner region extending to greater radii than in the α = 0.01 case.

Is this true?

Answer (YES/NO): NO